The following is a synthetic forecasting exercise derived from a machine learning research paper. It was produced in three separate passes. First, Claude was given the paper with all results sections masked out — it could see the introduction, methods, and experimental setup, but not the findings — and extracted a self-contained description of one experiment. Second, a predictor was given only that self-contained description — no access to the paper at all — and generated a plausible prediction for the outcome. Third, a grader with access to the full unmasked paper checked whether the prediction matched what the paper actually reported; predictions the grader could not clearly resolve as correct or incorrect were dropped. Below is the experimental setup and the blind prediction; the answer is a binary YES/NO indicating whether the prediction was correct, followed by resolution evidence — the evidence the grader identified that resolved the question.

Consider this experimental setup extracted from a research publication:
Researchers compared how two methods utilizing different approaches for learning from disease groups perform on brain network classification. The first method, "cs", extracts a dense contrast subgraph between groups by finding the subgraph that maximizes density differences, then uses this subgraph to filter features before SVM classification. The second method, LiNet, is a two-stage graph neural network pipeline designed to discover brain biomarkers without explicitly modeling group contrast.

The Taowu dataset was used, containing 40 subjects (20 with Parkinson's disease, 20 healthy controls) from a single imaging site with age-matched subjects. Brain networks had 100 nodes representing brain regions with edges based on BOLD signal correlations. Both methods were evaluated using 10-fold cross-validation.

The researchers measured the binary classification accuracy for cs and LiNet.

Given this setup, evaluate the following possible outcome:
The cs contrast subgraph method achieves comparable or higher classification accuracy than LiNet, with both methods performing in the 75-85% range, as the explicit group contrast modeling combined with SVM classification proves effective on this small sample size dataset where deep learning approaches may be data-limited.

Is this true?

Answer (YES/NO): NO